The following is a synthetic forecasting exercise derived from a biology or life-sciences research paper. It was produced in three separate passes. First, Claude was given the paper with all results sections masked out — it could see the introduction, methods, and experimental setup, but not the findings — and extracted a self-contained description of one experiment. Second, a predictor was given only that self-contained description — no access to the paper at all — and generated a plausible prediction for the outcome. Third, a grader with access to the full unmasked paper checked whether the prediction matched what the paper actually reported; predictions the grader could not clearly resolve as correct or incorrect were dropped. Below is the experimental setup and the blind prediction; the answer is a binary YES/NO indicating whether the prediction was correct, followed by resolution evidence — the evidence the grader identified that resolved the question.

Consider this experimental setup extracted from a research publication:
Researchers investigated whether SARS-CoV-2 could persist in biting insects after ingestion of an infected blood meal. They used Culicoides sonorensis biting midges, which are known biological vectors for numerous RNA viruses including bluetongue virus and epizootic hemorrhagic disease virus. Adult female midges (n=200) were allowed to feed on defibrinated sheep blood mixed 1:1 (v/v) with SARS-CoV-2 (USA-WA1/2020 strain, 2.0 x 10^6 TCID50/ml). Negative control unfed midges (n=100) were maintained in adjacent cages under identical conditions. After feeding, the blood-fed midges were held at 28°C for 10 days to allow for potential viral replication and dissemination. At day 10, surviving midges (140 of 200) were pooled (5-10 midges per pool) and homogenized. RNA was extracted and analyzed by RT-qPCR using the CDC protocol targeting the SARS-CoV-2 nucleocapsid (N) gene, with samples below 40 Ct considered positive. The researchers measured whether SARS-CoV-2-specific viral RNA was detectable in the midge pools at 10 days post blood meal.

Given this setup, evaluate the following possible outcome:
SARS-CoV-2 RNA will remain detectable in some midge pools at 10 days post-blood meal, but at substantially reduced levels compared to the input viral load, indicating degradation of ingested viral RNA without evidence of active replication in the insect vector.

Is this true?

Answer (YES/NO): YES